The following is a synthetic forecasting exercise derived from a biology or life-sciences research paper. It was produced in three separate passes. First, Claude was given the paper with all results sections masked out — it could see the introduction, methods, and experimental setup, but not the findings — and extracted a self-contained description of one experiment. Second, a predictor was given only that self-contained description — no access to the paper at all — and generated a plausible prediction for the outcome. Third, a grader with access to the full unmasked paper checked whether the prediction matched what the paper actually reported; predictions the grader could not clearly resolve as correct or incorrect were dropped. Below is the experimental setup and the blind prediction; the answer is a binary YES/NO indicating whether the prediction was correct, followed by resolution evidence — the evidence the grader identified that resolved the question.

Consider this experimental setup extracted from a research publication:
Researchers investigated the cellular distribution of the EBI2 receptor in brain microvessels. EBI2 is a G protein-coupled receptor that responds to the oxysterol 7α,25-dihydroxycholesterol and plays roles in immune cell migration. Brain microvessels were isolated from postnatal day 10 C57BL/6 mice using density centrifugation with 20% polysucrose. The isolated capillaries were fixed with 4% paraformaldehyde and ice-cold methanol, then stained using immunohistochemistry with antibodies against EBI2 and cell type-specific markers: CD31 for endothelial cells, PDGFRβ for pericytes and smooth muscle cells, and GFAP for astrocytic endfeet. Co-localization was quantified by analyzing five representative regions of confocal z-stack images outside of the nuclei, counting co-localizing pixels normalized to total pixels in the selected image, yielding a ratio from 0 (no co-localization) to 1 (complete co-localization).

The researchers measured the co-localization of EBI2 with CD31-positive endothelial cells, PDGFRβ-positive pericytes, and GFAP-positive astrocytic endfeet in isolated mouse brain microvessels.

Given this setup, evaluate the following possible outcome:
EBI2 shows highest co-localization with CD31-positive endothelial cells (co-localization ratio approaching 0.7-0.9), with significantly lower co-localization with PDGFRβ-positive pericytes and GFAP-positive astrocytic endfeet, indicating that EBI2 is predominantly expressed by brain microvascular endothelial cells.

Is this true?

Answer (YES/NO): NO